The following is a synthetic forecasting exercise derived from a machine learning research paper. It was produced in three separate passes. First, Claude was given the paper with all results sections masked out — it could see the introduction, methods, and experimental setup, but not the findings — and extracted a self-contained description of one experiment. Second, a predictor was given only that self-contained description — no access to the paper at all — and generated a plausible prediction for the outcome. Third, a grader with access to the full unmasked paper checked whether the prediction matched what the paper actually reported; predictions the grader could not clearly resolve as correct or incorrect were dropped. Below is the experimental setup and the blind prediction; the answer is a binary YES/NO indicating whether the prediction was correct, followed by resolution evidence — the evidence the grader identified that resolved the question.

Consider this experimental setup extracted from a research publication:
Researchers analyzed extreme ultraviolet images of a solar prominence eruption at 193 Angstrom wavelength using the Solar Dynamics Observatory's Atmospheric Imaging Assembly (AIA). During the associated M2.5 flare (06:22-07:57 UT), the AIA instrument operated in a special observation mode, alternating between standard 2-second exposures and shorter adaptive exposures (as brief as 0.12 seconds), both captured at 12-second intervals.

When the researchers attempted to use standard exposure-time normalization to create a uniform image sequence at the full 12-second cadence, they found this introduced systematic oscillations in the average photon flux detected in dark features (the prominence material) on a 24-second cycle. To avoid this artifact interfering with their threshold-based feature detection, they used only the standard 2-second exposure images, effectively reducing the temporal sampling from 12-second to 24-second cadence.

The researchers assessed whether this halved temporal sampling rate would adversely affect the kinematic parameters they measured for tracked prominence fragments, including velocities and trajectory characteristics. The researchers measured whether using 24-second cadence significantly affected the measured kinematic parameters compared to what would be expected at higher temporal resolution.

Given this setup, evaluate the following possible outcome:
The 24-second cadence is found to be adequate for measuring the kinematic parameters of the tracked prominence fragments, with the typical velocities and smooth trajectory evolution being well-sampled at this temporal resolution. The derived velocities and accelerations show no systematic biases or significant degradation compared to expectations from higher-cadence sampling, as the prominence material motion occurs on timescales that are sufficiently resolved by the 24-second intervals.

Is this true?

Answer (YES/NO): YES